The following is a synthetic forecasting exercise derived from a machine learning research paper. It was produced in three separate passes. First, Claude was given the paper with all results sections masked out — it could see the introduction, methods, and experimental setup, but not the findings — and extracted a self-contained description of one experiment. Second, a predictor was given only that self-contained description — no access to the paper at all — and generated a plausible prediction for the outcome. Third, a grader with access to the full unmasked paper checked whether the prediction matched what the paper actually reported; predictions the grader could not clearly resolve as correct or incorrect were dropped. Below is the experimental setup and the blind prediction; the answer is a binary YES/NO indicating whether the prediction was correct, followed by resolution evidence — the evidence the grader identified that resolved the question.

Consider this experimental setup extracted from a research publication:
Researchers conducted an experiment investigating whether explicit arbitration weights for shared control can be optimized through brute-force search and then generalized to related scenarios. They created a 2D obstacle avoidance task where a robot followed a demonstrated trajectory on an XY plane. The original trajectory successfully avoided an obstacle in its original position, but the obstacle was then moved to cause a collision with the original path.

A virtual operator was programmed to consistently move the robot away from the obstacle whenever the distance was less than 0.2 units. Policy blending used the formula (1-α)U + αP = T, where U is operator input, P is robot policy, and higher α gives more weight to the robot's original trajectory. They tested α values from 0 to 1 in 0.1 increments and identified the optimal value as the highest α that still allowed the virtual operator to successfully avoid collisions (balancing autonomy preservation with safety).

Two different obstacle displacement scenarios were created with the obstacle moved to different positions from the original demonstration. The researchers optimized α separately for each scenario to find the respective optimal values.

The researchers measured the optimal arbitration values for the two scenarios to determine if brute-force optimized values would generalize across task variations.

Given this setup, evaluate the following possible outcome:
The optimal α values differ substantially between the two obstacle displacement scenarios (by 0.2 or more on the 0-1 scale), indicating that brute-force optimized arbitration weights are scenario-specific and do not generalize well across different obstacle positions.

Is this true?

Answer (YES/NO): YES